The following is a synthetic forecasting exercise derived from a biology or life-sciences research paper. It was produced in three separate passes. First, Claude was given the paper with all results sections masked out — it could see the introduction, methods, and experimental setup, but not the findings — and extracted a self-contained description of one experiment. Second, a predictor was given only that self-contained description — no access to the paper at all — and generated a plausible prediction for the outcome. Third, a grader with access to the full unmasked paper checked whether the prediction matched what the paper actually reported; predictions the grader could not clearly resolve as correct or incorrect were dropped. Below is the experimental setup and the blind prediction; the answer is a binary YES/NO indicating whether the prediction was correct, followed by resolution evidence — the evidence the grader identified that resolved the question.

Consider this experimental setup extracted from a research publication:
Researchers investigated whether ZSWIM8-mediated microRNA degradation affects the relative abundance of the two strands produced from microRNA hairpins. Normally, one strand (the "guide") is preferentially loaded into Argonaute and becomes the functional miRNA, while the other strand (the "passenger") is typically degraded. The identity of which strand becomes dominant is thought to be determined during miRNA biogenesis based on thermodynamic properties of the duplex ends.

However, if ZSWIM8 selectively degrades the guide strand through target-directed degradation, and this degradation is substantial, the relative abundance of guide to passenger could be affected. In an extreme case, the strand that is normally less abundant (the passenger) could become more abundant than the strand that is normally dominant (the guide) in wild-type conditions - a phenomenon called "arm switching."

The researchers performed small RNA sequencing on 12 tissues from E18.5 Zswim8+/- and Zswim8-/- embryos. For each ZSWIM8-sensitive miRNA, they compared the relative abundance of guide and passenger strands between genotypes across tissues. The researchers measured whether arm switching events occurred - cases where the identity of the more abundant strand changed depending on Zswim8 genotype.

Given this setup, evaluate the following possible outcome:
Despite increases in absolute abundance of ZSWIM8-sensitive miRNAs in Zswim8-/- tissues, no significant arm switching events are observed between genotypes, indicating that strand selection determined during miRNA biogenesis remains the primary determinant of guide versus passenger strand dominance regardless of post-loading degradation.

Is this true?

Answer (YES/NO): NO